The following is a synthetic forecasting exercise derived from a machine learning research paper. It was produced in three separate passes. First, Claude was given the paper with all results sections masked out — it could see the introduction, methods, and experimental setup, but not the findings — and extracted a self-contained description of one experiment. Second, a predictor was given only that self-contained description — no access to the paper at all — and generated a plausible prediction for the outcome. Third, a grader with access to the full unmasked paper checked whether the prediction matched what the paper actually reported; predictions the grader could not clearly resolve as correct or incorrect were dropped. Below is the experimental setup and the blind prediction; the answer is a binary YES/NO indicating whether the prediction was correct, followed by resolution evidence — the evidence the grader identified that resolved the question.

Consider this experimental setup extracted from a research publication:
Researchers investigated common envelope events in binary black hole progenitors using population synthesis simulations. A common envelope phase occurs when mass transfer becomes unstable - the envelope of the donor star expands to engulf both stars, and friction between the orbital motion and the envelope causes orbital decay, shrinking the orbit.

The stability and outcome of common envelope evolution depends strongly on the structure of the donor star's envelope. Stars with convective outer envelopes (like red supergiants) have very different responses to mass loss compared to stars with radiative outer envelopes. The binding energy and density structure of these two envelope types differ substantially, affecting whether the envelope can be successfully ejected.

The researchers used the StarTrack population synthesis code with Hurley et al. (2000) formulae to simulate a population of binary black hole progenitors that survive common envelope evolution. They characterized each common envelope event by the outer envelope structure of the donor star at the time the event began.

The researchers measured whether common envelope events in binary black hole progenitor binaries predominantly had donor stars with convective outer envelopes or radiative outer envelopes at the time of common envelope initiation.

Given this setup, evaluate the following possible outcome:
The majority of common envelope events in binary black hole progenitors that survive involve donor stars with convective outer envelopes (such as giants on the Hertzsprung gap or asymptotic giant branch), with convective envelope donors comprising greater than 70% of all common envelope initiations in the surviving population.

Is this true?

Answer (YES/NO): NO